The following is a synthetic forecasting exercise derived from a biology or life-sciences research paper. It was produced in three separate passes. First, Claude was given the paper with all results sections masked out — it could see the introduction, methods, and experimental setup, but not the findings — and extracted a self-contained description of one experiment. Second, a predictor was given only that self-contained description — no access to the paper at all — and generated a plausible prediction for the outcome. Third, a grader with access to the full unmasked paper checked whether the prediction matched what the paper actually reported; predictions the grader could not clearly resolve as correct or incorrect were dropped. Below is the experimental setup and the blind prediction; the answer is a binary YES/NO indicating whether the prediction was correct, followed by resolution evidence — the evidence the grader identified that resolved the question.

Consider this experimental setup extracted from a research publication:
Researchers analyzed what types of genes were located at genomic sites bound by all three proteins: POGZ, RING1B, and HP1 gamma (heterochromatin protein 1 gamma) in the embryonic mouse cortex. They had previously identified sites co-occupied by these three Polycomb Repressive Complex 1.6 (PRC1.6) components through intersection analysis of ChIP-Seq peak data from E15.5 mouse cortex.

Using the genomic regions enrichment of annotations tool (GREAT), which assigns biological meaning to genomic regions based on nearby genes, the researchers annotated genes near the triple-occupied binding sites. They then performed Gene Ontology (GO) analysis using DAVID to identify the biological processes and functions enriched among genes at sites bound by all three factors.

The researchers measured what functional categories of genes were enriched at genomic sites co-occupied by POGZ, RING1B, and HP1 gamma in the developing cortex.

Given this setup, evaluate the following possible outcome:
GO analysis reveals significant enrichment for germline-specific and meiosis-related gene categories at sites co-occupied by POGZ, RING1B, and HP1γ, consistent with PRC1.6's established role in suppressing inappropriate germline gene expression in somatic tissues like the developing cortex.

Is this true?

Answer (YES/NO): NO